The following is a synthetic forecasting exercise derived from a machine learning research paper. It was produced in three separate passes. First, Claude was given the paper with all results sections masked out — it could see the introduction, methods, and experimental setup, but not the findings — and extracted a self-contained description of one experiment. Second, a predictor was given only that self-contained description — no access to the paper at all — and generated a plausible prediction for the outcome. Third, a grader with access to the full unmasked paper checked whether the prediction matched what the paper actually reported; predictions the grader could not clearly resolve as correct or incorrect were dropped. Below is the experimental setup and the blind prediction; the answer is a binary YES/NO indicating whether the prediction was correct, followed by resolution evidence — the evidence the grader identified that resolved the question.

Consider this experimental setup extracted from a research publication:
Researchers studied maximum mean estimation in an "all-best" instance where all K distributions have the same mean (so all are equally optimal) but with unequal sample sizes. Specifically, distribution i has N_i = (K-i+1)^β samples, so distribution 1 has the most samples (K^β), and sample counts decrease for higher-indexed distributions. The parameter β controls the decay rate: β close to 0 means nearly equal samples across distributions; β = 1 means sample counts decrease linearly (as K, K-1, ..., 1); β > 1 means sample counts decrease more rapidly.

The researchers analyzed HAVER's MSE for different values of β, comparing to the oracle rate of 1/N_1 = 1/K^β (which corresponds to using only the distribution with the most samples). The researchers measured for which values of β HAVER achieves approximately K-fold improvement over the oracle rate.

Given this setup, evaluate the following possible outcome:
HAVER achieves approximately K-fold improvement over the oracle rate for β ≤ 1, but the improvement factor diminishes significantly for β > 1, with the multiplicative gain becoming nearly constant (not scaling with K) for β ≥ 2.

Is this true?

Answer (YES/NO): NO